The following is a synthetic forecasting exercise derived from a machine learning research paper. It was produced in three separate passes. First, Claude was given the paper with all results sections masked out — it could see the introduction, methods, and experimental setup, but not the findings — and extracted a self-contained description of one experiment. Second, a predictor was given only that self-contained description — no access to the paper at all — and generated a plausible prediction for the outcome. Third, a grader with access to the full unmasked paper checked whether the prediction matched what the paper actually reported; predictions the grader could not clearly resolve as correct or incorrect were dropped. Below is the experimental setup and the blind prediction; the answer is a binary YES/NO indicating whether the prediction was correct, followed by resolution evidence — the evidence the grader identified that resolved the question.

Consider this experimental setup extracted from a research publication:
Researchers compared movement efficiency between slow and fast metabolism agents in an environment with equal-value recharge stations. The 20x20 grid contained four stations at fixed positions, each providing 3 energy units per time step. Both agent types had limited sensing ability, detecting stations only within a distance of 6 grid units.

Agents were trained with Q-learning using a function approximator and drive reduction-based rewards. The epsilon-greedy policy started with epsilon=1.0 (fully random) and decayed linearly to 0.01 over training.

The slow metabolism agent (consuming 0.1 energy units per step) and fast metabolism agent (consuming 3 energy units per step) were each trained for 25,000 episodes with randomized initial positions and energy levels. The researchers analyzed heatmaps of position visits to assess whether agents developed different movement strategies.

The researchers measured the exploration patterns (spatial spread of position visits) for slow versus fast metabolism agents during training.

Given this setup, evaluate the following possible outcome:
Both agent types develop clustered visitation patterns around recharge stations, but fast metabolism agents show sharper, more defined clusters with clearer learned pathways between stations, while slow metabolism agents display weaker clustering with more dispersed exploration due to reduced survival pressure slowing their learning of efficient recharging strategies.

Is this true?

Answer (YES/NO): NO